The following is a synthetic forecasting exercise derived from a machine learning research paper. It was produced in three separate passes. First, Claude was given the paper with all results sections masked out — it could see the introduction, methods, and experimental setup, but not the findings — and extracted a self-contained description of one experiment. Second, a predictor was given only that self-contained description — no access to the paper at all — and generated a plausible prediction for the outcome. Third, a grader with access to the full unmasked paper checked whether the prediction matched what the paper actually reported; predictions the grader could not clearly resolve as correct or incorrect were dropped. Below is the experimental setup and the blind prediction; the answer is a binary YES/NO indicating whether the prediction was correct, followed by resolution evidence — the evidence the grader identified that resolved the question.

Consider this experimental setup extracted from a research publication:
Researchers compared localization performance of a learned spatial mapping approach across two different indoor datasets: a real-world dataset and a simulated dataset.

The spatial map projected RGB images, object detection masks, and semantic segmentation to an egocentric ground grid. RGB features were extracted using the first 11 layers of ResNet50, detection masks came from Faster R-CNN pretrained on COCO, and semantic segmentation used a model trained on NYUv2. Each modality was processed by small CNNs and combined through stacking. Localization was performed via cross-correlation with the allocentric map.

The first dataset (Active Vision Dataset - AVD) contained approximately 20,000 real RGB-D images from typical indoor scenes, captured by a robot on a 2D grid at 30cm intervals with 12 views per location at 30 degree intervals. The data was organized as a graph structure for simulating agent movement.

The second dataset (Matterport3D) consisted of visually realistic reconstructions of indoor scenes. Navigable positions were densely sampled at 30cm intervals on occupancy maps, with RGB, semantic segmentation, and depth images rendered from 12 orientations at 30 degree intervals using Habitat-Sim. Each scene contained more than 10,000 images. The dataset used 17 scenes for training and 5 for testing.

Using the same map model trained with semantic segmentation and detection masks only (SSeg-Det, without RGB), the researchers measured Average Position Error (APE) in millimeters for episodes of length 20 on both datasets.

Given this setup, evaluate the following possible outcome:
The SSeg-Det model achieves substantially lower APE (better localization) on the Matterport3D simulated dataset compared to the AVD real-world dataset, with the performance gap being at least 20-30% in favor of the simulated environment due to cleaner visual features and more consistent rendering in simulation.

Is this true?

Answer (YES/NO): NO